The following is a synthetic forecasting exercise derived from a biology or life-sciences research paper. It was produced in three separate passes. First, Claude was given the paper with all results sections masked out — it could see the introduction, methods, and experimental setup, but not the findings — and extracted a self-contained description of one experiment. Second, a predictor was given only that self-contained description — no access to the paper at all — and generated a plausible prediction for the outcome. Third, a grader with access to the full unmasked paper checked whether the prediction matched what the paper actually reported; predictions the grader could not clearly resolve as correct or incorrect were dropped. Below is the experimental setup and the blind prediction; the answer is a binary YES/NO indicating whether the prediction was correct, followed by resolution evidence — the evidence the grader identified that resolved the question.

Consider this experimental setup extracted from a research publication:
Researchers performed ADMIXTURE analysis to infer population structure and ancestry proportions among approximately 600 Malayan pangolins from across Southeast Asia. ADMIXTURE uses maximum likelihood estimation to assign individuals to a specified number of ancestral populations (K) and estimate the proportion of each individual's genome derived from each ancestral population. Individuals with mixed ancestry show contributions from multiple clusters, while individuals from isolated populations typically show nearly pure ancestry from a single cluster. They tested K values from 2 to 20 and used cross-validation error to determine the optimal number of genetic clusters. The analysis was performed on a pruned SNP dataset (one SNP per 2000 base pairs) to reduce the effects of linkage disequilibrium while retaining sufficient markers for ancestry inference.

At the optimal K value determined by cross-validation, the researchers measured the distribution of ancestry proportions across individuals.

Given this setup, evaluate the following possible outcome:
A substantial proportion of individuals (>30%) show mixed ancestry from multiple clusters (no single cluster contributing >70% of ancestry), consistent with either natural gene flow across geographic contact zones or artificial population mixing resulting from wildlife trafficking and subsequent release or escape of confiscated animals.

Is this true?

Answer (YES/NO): NO